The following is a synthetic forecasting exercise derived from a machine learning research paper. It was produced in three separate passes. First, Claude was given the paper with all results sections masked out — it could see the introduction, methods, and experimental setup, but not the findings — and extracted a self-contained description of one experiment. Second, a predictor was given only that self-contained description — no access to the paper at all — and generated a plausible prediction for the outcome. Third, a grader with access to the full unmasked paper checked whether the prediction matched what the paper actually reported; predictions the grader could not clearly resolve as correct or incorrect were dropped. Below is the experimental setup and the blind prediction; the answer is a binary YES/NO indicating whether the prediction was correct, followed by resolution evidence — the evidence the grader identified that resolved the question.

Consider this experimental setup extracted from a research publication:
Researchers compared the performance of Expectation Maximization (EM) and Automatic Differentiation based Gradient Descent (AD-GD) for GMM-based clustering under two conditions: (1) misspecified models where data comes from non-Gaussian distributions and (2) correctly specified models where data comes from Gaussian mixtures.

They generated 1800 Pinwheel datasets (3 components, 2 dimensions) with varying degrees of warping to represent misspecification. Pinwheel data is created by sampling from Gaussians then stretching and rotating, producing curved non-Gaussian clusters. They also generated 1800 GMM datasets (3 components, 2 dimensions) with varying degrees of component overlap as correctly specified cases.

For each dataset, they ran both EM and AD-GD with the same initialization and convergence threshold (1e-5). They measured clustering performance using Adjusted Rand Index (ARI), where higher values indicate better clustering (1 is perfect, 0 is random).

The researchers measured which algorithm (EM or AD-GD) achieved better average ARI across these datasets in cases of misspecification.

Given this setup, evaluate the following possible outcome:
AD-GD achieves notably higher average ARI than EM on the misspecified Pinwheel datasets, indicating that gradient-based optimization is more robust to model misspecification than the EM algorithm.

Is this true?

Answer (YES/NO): NO